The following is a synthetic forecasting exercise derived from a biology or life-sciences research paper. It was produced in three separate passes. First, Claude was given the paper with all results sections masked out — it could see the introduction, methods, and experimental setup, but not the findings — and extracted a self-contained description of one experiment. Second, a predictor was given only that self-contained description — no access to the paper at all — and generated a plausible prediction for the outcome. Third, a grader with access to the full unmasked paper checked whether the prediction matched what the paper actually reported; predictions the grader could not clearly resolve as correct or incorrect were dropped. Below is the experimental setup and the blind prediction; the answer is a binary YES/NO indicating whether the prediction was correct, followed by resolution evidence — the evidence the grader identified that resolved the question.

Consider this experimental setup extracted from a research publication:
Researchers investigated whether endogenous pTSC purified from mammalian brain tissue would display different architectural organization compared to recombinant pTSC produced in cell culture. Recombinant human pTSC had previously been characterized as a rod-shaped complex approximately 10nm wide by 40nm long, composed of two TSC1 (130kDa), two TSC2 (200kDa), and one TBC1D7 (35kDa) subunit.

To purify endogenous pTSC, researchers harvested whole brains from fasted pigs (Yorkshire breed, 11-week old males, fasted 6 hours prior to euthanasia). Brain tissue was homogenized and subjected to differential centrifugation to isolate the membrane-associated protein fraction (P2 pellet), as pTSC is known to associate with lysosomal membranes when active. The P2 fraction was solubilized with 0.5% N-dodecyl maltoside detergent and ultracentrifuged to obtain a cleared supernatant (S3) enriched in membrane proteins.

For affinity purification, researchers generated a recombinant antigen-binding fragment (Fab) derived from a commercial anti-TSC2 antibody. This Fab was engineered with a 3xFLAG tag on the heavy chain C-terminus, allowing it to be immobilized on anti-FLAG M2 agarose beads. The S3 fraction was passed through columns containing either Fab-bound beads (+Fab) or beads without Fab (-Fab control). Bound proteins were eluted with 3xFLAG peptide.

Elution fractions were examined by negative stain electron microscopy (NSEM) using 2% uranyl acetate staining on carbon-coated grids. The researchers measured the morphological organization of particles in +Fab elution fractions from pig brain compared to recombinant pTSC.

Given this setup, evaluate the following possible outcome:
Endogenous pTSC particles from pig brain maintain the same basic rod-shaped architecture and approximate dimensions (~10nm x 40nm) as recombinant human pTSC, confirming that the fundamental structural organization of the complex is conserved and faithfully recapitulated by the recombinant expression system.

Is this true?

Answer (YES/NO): NO